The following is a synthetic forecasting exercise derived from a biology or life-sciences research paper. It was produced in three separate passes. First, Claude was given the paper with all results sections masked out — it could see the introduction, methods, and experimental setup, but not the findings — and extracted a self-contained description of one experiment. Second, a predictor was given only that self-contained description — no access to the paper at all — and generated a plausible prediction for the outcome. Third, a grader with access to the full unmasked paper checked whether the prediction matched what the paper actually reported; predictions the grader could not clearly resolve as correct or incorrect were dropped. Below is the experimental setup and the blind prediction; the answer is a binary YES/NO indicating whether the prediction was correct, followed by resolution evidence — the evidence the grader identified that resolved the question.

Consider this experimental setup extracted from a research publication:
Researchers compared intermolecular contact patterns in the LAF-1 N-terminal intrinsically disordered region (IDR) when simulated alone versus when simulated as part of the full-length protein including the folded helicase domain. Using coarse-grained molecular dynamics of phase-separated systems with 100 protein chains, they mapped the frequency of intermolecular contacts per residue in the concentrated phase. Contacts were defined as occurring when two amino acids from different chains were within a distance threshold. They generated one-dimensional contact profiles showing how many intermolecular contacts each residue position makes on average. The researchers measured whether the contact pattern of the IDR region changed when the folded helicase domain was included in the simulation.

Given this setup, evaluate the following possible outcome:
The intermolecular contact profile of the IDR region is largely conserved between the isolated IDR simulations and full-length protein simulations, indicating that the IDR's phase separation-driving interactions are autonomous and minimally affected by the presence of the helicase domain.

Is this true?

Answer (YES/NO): YES